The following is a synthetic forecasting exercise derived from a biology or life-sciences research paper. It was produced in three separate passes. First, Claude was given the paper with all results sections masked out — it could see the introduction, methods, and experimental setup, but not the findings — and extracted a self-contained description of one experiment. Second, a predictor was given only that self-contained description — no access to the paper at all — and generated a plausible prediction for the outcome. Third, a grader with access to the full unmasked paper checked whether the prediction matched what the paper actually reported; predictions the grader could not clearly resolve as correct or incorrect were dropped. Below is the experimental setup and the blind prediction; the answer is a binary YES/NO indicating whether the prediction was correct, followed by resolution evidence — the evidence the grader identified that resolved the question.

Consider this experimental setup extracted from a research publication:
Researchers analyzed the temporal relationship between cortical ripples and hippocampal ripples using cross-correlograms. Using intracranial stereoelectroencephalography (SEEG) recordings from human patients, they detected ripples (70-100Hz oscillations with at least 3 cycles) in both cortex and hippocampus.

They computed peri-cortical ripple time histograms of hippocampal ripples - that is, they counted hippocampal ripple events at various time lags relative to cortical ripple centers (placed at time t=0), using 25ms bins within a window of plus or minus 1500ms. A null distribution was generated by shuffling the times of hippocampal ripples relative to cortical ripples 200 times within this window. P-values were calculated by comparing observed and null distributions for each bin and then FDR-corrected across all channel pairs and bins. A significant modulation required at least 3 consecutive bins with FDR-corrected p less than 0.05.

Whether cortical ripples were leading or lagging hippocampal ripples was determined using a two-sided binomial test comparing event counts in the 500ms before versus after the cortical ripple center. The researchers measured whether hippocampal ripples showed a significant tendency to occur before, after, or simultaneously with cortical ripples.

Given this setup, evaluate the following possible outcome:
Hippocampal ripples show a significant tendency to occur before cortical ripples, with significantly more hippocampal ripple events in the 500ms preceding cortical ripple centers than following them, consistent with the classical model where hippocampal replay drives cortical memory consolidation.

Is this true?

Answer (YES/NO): NO